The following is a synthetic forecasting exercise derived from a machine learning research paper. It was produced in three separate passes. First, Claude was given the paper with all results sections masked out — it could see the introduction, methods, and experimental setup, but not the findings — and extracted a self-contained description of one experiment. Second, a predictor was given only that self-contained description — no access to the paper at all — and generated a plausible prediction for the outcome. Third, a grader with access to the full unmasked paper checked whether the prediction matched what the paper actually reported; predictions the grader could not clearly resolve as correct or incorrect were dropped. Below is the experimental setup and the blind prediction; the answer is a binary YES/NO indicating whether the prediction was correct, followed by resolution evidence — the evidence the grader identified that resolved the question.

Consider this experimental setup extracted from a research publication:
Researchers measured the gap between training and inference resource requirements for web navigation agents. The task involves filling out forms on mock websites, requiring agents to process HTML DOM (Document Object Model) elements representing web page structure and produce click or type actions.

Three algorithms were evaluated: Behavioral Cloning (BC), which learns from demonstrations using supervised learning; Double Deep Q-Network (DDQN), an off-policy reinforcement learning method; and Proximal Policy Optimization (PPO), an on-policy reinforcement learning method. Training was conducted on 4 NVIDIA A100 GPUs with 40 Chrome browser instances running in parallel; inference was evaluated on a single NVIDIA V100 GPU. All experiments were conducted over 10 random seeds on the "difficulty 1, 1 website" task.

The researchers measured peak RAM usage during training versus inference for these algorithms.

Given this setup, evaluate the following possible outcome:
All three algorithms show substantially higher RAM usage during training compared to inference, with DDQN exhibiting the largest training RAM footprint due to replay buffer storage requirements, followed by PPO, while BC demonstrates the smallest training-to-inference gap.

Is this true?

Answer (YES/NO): NO